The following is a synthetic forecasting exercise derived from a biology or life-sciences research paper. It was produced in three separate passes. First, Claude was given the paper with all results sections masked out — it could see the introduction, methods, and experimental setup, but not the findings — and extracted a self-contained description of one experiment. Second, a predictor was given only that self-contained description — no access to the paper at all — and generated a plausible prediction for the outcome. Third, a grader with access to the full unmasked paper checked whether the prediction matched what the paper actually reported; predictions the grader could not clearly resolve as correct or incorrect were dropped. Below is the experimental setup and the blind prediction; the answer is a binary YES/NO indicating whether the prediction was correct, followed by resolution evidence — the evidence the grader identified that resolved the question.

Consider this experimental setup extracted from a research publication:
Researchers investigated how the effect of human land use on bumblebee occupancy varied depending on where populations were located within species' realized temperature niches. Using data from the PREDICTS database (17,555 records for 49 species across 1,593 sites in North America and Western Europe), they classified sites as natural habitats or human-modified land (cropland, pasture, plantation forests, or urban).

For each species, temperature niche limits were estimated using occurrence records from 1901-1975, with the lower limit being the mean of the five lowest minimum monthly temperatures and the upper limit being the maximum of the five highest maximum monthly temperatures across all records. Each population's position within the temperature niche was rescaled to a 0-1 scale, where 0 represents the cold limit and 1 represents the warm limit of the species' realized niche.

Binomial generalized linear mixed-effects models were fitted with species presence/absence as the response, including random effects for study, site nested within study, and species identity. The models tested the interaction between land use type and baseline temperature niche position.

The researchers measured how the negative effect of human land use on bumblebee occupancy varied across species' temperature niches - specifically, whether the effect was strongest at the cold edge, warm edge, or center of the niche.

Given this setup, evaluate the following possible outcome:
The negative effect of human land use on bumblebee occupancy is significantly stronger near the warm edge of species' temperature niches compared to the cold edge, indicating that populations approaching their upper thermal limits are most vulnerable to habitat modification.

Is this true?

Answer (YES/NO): NO